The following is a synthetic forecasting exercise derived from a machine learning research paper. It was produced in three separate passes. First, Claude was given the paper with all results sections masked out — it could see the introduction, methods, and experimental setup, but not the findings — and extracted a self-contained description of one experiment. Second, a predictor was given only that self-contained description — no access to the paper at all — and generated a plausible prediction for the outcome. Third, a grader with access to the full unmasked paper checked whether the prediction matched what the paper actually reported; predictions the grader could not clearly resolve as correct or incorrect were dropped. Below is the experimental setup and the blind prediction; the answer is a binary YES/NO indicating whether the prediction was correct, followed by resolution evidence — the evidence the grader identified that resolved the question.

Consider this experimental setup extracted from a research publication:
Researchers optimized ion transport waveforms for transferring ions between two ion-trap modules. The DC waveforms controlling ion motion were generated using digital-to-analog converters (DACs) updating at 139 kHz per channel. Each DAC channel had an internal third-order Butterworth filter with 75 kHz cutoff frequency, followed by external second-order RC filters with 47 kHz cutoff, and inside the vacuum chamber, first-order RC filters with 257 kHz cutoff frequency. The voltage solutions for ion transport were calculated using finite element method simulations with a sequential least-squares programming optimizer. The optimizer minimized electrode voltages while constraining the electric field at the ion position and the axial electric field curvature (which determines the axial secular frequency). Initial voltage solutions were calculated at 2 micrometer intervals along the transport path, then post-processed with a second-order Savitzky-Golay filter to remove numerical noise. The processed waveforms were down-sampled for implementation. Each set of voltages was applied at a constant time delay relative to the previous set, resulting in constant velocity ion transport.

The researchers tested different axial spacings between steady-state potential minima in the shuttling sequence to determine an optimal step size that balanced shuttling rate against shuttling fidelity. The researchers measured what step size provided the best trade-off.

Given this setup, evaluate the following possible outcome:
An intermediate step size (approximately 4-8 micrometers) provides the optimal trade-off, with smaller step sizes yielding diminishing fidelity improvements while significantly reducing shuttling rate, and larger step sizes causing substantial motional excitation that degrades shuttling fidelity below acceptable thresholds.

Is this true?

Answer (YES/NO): NO